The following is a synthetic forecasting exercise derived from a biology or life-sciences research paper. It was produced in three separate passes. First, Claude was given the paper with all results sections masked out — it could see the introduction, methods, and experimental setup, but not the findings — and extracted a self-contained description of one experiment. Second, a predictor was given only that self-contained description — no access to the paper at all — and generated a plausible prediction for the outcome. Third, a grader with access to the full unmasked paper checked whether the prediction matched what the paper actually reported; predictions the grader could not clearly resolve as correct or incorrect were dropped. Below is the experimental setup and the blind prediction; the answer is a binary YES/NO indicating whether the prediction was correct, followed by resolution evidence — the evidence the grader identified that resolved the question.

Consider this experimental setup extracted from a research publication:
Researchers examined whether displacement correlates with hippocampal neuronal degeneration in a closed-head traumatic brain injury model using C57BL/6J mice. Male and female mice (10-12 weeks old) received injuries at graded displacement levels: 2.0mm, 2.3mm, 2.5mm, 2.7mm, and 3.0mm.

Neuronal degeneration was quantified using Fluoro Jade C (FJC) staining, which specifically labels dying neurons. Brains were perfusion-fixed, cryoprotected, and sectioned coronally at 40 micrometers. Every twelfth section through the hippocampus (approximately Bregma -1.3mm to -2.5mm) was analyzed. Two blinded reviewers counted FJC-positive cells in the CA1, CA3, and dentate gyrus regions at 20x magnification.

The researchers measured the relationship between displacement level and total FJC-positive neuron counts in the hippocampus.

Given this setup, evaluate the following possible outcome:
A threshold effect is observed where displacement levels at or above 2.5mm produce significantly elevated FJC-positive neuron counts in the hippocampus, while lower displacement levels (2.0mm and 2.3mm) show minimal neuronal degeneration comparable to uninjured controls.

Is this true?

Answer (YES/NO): NO